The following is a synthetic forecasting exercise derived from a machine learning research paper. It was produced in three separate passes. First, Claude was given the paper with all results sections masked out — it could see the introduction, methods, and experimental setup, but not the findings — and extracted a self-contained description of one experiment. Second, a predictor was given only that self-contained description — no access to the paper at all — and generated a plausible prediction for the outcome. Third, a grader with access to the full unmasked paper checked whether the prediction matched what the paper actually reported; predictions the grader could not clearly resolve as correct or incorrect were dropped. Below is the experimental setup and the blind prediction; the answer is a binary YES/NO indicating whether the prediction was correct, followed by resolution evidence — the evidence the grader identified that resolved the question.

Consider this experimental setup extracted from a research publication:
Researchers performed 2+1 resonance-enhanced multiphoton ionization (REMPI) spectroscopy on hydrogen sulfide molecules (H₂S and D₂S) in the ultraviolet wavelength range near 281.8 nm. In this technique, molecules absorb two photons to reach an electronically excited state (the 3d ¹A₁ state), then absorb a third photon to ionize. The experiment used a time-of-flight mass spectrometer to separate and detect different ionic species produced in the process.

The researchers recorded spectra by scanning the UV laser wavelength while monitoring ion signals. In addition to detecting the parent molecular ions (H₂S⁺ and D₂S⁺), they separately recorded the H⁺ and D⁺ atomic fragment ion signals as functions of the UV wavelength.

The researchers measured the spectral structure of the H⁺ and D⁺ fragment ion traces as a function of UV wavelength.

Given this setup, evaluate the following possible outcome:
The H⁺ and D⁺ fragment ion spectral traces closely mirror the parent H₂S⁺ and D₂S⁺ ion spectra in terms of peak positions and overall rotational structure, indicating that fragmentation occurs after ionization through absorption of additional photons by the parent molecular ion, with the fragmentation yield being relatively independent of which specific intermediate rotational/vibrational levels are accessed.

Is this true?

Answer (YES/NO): NO